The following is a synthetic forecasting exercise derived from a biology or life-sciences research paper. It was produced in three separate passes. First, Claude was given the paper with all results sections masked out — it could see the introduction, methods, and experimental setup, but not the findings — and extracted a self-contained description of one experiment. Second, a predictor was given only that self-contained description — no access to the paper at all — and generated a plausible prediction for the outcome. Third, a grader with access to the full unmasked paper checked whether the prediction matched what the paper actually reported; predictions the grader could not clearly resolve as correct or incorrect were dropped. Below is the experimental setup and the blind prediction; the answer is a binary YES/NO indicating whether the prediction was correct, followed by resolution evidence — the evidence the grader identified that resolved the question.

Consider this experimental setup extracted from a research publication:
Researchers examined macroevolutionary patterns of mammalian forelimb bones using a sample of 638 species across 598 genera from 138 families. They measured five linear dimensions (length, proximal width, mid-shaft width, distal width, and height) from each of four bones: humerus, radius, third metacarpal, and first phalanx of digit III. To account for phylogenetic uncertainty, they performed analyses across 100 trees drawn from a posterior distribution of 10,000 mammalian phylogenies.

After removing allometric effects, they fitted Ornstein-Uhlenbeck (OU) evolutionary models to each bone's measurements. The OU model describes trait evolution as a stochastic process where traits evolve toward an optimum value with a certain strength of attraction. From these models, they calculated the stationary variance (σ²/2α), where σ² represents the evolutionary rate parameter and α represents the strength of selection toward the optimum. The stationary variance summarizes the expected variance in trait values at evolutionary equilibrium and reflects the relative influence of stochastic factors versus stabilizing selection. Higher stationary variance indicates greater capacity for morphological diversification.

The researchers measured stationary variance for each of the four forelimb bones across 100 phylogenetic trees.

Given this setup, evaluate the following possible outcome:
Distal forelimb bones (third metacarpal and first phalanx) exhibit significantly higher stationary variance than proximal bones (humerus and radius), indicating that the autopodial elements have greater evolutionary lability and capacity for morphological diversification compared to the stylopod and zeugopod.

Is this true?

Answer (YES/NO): YES